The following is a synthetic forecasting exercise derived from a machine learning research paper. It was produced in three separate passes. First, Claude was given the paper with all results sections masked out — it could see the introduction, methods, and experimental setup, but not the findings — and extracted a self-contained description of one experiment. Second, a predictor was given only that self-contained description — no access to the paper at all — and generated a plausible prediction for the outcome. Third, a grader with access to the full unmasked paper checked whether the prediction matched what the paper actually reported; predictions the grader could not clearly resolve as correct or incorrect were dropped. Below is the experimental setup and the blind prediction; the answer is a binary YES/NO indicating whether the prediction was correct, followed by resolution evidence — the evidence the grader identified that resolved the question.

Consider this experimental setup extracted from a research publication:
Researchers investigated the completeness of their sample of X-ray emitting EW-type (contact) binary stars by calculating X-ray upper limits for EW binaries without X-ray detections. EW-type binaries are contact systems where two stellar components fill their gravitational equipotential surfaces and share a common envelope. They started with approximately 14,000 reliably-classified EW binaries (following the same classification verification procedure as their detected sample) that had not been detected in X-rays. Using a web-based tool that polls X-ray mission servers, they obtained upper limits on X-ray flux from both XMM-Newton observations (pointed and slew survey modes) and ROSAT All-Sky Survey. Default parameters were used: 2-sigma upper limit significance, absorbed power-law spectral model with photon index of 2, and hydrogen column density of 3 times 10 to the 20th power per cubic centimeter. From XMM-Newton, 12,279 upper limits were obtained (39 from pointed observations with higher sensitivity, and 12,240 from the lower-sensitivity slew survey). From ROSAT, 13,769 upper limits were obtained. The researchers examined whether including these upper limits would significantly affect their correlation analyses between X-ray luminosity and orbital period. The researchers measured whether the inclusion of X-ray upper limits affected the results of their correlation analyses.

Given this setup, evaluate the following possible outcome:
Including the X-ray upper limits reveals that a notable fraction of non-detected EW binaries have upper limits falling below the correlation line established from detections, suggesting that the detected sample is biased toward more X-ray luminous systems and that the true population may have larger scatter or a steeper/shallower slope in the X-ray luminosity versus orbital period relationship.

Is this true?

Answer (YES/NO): NO